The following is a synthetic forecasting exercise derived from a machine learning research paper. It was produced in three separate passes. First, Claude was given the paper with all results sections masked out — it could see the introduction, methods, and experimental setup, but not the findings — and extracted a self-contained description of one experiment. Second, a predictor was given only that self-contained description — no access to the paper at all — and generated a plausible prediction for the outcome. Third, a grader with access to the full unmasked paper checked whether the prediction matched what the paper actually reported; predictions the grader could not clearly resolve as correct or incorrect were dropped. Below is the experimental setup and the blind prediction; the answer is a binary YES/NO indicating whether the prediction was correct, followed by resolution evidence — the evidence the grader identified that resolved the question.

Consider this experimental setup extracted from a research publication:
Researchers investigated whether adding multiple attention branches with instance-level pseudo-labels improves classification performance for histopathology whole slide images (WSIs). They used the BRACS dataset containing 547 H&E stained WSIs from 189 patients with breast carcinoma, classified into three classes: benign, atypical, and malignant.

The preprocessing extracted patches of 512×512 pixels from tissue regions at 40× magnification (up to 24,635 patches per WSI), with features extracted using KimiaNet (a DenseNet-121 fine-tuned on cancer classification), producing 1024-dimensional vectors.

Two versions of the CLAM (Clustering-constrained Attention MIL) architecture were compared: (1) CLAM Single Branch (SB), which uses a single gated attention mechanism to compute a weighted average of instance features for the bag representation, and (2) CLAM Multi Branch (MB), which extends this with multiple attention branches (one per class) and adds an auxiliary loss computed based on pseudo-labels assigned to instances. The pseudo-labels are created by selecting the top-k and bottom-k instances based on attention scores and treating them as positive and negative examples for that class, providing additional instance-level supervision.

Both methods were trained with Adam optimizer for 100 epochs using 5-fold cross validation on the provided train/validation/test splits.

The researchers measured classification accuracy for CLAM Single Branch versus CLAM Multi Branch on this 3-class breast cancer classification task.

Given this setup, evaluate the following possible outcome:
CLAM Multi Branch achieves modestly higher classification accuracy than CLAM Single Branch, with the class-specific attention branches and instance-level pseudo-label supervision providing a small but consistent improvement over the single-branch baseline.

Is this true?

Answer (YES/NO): NO